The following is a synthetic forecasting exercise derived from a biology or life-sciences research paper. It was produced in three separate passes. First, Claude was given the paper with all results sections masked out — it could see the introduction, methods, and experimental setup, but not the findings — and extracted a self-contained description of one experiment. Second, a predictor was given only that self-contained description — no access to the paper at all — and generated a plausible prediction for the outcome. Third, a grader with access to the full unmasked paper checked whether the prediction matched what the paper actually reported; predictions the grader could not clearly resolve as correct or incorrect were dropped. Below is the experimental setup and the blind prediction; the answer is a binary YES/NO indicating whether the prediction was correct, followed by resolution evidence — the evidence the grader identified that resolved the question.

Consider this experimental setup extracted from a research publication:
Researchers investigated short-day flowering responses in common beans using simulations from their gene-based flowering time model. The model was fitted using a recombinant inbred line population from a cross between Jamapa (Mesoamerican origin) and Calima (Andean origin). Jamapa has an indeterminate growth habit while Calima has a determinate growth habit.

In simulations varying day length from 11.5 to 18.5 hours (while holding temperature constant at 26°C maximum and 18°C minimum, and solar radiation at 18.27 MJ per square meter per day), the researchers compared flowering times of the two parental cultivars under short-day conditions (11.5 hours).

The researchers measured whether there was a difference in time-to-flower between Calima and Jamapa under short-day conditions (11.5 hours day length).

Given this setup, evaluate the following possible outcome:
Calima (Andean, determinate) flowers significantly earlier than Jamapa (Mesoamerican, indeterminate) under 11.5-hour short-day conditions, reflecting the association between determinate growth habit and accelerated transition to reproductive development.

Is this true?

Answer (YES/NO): YES